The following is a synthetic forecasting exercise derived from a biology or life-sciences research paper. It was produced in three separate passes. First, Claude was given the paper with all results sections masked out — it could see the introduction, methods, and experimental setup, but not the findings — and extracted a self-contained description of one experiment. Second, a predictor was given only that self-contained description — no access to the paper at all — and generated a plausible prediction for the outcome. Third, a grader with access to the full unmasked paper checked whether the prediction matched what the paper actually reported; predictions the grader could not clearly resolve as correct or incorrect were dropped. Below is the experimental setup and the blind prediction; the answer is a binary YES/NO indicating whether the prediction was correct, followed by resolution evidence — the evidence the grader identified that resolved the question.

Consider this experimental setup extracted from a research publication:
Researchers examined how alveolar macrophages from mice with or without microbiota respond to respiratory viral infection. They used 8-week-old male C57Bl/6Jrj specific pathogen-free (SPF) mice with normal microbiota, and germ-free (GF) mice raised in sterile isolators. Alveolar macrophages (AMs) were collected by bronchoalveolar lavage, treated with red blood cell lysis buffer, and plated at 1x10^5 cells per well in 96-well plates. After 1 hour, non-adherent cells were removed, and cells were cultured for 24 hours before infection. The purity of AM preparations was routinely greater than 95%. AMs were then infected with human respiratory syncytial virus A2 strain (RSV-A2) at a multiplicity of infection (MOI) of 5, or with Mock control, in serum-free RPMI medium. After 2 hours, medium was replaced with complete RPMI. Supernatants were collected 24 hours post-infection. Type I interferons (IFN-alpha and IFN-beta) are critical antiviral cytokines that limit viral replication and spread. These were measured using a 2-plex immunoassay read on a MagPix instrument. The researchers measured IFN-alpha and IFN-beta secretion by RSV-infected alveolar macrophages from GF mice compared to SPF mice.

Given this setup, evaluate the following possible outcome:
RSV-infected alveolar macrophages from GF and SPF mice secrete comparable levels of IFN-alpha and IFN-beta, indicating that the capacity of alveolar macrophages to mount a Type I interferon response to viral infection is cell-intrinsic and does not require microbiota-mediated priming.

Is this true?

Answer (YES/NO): NO